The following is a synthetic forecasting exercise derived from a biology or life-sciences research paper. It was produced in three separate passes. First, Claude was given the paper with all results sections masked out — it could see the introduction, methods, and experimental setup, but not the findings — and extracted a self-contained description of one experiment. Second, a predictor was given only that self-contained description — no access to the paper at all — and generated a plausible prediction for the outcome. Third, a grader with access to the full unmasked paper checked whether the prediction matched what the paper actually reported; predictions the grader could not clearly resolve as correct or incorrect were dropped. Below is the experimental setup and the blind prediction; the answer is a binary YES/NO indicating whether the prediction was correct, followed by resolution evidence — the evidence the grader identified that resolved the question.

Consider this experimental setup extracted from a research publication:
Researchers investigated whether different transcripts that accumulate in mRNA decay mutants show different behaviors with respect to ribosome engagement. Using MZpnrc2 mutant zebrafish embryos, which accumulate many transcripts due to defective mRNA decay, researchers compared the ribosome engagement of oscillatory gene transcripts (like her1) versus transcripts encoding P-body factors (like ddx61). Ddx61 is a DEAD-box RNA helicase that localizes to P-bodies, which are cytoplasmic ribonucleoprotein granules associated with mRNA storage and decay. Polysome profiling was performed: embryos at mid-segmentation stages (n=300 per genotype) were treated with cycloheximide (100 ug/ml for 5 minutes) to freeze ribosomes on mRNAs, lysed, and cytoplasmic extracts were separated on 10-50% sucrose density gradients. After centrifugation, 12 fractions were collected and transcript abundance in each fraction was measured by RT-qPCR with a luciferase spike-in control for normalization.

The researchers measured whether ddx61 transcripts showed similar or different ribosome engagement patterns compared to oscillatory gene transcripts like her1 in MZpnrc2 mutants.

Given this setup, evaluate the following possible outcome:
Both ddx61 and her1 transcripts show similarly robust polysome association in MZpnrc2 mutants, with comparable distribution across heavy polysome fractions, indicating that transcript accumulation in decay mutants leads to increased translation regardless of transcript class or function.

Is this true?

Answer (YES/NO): NO